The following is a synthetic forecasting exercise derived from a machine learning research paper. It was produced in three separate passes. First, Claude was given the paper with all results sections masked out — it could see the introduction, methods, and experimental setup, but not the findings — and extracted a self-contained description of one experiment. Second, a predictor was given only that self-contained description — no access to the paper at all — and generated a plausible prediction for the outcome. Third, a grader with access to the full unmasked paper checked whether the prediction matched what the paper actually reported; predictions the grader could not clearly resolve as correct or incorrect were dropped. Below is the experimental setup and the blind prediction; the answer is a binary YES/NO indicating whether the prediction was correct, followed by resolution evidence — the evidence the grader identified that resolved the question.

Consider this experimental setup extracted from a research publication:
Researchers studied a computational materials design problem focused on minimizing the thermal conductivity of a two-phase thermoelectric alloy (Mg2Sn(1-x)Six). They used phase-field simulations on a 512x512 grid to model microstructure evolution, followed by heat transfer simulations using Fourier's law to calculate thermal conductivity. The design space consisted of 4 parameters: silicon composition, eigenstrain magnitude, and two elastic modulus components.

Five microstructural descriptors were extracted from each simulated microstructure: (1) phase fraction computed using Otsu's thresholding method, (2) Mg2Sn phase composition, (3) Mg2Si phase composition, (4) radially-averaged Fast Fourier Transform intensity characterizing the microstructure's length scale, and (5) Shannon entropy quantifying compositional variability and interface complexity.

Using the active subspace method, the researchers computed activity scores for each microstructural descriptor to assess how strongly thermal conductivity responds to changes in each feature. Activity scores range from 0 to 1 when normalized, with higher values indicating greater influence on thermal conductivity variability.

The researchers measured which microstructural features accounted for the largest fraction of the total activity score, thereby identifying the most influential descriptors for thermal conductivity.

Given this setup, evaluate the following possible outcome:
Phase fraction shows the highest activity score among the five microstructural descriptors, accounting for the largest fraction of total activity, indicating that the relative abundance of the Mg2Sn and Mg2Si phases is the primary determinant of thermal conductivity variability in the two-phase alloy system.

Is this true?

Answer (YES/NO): NO